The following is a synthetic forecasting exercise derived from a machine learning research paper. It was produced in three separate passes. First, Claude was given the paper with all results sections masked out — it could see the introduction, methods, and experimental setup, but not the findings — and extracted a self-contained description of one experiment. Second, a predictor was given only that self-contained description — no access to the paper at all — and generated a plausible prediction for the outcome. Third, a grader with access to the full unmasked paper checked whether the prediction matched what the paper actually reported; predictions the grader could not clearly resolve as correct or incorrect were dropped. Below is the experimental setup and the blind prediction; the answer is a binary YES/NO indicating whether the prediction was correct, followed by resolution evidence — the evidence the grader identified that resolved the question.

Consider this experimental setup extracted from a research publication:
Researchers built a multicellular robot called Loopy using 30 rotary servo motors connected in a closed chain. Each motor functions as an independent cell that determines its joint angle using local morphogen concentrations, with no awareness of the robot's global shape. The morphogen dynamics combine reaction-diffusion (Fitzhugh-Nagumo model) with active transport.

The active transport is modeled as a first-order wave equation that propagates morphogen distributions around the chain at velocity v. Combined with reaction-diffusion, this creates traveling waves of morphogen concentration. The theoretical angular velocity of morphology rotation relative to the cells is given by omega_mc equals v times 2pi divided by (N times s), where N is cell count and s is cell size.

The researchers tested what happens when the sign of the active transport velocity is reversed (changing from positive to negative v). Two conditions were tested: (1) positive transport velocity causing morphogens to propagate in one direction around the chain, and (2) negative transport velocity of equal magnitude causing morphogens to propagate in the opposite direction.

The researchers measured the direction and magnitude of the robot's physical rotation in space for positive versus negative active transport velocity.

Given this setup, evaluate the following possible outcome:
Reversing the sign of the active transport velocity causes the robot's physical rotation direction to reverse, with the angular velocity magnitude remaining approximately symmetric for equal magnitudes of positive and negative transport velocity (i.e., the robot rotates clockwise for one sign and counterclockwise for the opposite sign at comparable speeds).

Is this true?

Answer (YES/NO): YES